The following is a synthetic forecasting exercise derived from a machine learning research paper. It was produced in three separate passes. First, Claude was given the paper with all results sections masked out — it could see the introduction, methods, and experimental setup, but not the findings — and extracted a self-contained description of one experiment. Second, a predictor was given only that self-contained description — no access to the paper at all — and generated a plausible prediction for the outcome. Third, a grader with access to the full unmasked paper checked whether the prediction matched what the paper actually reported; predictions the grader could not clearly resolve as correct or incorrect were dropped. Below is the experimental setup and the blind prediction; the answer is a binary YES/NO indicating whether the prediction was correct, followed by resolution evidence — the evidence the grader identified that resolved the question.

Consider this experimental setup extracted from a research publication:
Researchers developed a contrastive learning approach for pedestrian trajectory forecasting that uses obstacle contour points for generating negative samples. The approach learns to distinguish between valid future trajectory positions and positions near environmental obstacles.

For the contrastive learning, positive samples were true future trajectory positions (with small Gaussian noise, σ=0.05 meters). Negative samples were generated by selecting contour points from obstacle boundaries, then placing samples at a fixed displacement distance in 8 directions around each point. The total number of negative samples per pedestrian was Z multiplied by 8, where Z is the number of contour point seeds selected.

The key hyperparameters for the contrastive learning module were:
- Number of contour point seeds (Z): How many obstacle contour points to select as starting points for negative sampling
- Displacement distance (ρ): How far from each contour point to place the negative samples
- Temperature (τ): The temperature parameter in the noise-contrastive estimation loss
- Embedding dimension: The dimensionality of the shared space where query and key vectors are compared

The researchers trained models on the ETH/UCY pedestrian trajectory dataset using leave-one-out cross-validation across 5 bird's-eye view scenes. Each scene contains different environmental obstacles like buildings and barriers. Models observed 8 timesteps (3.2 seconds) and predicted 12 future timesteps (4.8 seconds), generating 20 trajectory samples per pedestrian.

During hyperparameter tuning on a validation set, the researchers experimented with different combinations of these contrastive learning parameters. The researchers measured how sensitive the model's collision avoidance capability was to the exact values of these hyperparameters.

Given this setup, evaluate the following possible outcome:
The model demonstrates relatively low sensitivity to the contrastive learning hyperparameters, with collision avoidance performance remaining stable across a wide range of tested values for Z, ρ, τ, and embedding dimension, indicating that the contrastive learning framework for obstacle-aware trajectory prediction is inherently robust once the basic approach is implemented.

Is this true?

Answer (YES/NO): NO